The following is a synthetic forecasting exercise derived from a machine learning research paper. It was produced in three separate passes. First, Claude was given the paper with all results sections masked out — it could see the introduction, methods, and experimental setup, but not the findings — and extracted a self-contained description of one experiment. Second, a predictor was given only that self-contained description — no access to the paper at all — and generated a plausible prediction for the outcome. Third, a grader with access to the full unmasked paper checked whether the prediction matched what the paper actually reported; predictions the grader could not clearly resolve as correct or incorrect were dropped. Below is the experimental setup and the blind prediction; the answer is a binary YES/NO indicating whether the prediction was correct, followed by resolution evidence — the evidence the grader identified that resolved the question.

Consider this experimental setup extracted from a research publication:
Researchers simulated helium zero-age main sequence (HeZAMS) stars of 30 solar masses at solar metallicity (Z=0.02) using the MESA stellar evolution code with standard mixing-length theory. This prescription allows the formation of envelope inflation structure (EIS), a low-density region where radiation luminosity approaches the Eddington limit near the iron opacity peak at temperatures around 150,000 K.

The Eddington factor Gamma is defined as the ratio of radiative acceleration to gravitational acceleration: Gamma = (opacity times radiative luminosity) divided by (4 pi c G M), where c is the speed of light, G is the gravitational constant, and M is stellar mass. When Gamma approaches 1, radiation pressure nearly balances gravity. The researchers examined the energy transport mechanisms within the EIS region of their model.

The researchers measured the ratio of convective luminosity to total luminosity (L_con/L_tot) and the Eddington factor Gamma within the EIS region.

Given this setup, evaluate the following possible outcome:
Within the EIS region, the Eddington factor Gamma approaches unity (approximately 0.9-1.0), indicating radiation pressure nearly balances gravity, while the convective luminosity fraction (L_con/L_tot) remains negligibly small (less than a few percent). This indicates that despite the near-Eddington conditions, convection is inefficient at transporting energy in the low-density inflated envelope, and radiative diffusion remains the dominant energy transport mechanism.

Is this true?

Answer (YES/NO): NO